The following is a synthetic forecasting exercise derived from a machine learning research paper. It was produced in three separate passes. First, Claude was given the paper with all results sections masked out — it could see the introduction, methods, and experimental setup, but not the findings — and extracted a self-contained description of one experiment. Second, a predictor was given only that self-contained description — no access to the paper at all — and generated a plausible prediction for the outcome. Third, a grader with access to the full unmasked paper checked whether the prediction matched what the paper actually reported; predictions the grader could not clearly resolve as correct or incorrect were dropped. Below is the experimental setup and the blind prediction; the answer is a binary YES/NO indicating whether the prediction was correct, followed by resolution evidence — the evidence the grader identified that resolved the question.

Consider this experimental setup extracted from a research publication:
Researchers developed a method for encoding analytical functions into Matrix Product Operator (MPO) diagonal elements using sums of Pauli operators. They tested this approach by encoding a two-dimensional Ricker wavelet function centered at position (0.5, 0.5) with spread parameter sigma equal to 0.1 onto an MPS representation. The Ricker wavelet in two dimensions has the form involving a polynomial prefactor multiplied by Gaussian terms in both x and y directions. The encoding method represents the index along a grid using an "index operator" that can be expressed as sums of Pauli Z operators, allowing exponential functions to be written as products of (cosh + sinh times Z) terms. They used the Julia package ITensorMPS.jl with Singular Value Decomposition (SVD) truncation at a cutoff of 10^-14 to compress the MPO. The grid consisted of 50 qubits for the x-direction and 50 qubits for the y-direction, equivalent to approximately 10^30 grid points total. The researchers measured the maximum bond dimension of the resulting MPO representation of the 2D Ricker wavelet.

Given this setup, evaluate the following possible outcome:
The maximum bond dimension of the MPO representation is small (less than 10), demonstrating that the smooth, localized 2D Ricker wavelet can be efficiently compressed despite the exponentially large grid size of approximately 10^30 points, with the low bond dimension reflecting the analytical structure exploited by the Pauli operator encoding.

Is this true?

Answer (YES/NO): NO